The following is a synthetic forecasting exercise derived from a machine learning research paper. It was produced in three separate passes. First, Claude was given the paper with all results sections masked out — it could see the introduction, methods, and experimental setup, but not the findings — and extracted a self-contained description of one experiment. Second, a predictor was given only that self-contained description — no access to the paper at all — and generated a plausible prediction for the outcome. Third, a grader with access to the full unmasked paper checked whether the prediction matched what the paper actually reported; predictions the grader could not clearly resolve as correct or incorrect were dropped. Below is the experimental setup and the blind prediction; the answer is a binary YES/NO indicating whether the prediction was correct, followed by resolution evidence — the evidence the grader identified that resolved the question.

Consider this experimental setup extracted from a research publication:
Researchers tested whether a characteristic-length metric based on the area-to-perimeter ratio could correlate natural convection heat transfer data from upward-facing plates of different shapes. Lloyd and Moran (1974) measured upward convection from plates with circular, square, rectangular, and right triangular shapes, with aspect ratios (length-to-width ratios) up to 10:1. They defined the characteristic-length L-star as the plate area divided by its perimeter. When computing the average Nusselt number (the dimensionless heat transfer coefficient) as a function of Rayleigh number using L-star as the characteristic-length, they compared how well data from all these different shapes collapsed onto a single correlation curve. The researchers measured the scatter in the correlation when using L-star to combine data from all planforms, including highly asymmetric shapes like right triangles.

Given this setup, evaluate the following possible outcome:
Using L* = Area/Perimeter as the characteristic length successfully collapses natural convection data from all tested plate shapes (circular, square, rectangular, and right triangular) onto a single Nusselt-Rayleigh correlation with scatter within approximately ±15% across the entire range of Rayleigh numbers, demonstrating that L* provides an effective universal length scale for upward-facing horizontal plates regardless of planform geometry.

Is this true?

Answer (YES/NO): NO